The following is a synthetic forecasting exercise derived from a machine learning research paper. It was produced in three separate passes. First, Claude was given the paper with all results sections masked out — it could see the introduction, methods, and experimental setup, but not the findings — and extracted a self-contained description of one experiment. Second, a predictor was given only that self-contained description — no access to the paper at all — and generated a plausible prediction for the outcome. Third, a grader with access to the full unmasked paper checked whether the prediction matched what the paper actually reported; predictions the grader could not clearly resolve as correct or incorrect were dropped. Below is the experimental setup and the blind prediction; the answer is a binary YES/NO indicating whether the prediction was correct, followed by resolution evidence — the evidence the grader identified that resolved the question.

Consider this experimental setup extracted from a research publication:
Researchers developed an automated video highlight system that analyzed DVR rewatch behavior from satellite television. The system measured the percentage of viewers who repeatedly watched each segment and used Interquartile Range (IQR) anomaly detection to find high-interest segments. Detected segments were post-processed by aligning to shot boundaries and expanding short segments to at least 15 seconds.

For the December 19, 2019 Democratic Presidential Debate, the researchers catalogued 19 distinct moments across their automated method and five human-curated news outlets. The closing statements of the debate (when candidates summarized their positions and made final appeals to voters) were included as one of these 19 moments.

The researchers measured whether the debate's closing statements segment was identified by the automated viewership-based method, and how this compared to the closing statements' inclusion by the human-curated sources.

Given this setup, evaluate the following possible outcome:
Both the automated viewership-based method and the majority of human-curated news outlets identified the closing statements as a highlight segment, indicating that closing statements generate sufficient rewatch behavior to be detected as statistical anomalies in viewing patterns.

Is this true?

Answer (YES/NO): NO